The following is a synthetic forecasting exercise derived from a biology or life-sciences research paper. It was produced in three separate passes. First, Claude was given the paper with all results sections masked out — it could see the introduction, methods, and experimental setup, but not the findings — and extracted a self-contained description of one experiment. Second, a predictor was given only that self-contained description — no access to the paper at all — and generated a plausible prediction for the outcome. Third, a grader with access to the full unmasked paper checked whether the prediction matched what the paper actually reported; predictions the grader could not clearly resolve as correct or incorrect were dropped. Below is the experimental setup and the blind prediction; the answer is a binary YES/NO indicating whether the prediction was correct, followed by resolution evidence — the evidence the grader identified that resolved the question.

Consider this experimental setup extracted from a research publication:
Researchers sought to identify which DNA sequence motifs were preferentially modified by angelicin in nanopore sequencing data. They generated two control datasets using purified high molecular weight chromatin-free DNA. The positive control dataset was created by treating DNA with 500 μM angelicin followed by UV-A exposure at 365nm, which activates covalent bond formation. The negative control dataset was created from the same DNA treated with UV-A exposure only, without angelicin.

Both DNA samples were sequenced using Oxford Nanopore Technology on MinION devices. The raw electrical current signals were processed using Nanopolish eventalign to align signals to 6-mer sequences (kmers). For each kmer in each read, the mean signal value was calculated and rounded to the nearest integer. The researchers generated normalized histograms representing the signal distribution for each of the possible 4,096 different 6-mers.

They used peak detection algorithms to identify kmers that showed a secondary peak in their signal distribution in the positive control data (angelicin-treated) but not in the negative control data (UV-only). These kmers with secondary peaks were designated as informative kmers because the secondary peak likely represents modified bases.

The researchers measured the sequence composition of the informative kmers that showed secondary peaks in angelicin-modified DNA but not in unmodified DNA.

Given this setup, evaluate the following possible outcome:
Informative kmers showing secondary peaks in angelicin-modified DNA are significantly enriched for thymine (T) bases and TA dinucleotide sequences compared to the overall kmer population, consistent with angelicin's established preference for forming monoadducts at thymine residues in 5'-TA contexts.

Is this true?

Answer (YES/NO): YES